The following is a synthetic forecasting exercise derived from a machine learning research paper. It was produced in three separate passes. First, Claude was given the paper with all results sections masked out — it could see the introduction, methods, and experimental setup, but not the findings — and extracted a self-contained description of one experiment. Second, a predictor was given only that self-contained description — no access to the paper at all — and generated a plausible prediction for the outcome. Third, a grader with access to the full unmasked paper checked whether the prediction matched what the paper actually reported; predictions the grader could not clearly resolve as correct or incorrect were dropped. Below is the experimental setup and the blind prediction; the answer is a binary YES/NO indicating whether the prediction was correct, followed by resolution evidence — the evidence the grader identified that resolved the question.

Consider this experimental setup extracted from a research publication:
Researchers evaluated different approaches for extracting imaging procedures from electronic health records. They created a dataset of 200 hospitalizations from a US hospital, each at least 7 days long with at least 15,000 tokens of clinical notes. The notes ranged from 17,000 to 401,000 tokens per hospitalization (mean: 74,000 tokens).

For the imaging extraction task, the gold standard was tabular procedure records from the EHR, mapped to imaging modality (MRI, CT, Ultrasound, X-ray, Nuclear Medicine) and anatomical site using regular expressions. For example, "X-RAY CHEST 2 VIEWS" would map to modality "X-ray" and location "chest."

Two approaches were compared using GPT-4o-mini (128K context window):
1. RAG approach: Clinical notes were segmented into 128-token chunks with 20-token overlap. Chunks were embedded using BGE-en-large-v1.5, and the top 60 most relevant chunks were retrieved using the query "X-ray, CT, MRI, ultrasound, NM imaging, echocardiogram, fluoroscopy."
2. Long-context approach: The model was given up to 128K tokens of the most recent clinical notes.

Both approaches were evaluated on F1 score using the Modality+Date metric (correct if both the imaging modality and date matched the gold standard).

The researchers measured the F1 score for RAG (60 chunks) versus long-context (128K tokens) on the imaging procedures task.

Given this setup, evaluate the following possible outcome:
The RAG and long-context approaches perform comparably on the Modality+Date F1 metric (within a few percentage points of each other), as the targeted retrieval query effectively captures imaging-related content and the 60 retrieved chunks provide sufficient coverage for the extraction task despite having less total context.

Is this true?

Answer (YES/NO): YES